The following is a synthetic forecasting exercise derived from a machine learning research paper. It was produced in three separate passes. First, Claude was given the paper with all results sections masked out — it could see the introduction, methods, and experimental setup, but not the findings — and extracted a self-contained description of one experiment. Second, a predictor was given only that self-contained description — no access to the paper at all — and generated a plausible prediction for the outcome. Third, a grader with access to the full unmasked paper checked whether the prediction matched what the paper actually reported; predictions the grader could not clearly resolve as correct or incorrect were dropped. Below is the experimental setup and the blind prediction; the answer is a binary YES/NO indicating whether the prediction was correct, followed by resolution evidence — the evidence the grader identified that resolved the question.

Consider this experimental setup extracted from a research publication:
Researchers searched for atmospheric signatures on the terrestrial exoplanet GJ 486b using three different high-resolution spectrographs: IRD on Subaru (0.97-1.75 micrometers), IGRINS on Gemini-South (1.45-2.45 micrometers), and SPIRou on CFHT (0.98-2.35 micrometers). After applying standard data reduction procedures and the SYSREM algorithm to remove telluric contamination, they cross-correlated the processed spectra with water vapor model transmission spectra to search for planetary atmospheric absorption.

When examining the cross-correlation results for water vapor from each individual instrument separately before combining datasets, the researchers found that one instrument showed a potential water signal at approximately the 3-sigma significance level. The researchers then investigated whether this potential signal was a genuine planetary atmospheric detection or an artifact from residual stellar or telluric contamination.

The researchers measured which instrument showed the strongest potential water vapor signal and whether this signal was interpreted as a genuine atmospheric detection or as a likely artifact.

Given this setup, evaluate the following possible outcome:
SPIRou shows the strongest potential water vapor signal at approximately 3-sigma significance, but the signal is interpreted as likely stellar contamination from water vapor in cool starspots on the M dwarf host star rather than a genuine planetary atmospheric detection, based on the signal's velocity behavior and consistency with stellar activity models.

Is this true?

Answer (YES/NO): NO